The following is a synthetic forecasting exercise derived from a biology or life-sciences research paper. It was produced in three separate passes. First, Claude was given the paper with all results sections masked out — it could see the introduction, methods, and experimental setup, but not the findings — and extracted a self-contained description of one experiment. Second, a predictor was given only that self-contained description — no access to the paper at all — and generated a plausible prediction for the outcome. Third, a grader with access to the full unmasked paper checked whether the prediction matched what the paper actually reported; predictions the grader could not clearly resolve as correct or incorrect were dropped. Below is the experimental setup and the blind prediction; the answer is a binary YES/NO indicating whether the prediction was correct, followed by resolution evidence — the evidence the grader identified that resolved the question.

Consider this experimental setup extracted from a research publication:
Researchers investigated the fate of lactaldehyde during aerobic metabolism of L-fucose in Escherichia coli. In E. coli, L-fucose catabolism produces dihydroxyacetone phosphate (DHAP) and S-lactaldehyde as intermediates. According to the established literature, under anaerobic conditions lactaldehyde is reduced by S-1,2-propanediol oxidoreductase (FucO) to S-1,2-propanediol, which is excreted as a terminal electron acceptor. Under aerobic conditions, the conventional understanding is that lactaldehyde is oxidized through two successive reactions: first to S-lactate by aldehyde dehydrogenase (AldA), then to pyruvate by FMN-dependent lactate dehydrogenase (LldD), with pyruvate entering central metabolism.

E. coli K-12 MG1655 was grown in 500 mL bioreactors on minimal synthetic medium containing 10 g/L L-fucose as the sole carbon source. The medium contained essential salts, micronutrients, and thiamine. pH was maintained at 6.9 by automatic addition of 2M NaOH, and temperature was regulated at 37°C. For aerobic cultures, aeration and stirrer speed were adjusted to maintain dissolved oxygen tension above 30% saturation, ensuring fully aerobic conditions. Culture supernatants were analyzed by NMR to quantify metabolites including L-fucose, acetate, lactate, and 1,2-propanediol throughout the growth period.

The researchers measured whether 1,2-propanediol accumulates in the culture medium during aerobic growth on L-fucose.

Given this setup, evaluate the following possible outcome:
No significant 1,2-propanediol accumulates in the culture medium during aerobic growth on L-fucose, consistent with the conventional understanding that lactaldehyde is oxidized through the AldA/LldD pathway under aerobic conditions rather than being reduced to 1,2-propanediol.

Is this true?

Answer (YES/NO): NO